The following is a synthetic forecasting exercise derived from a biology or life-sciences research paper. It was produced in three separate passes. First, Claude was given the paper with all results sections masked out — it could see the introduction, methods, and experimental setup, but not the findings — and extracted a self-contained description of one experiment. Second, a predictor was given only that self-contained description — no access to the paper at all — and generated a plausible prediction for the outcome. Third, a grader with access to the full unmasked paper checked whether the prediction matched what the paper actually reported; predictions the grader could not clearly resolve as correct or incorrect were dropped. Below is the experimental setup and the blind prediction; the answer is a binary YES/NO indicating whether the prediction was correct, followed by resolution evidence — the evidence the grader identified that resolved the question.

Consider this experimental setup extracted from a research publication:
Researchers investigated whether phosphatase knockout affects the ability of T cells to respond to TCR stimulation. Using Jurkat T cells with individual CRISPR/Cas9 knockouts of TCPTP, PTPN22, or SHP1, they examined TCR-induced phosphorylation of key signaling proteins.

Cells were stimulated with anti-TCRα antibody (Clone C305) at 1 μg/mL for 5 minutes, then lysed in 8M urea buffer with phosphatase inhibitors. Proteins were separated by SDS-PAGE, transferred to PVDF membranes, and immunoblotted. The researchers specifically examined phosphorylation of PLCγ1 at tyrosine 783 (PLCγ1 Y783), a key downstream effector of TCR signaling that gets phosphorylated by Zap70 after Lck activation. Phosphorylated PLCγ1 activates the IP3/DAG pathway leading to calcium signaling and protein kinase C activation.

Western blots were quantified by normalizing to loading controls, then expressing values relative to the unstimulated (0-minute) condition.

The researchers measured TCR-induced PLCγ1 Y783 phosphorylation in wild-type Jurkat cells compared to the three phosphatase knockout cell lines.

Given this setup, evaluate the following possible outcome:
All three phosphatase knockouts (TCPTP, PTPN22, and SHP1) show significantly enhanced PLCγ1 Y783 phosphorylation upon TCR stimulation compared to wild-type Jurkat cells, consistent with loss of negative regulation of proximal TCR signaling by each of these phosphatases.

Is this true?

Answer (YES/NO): NO